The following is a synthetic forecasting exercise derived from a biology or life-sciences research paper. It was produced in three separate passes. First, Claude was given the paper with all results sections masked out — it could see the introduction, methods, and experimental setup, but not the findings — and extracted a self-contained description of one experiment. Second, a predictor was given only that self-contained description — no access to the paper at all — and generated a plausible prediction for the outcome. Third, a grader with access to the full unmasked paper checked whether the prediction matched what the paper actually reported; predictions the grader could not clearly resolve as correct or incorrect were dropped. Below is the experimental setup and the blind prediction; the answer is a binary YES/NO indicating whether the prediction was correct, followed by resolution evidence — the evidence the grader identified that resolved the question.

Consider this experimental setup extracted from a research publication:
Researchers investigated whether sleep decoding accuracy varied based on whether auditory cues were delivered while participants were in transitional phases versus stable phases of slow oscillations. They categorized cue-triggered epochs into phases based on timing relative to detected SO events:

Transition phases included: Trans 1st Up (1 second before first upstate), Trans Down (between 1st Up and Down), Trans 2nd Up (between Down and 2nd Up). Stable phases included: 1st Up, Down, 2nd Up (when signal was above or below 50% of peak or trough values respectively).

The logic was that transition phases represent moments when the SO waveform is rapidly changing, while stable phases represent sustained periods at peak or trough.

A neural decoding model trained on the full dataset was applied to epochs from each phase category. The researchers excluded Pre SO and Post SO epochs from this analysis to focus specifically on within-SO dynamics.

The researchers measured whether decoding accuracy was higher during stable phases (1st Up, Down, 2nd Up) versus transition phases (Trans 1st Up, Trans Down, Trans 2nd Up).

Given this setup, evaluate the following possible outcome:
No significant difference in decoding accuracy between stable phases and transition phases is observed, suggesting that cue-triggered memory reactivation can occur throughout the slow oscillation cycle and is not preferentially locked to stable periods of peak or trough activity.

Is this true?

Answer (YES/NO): NO